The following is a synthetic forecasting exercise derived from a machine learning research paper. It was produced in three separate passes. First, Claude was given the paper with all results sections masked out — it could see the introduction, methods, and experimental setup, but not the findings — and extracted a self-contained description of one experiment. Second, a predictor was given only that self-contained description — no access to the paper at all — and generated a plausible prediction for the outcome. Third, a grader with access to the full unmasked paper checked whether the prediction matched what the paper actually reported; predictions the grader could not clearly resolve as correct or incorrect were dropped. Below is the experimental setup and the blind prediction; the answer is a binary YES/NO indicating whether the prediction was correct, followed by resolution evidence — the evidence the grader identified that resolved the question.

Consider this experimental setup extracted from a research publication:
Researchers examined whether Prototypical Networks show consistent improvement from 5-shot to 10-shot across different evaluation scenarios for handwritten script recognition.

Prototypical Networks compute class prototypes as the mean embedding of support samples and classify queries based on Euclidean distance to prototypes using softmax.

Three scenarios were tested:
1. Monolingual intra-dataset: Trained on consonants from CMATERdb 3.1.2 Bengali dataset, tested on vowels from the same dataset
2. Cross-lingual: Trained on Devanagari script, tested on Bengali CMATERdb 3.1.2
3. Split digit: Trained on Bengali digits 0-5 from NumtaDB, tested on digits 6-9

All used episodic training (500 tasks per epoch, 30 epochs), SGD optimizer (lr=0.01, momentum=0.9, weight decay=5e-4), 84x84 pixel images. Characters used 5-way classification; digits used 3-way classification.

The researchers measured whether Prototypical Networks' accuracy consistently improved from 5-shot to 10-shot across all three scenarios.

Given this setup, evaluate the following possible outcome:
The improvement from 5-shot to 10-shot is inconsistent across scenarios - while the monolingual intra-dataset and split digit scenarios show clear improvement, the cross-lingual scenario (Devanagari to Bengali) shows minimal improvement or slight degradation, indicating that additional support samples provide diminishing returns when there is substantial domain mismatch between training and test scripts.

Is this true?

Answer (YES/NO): NO